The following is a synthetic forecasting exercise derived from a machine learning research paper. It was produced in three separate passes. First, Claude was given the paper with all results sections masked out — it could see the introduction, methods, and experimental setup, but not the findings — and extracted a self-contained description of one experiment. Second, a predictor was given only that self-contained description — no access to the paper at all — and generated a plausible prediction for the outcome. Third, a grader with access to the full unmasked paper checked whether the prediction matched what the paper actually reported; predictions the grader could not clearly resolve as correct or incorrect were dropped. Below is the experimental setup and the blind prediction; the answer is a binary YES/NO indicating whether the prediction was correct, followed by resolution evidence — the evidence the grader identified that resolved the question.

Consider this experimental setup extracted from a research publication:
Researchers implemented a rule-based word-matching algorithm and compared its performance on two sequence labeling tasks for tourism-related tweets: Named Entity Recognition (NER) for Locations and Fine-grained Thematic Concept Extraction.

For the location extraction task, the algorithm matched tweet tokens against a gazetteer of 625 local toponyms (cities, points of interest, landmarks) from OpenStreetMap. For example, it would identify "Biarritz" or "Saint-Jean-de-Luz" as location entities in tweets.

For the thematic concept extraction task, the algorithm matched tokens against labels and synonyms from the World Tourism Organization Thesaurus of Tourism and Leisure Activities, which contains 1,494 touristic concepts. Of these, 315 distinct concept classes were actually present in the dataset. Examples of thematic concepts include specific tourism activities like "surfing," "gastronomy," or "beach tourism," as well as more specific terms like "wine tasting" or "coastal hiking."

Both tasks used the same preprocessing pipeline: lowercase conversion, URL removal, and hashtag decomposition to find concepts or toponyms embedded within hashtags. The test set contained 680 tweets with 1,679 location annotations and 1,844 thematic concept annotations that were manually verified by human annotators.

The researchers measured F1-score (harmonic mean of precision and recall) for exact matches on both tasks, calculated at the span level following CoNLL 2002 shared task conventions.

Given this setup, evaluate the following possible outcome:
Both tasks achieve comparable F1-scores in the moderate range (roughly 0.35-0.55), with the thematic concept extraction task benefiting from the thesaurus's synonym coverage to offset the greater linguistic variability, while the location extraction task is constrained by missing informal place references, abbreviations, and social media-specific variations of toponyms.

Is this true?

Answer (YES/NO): NO